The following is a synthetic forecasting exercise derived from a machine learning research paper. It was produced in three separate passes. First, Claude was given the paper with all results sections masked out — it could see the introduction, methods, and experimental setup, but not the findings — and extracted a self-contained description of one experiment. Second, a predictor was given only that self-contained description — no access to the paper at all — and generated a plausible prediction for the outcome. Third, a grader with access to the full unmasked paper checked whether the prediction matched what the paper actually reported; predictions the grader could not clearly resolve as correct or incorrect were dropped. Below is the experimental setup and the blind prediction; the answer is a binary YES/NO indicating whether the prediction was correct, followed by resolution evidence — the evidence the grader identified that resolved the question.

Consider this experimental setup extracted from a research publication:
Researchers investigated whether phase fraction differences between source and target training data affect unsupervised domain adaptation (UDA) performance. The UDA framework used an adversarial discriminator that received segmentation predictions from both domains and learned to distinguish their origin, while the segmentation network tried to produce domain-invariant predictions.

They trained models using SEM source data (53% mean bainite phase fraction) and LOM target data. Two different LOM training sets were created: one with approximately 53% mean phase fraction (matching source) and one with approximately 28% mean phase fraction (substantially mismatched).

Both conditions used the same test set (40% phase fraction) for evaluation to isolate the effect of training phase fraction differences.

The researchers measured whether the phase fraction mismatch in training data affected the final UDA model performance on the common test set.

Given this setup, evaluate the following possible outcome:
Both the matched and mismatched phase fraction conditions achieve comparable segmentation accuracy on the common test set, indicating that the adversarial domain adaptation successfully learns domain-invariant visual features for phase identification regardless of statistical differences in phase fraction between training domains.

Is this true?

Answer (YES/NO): YES